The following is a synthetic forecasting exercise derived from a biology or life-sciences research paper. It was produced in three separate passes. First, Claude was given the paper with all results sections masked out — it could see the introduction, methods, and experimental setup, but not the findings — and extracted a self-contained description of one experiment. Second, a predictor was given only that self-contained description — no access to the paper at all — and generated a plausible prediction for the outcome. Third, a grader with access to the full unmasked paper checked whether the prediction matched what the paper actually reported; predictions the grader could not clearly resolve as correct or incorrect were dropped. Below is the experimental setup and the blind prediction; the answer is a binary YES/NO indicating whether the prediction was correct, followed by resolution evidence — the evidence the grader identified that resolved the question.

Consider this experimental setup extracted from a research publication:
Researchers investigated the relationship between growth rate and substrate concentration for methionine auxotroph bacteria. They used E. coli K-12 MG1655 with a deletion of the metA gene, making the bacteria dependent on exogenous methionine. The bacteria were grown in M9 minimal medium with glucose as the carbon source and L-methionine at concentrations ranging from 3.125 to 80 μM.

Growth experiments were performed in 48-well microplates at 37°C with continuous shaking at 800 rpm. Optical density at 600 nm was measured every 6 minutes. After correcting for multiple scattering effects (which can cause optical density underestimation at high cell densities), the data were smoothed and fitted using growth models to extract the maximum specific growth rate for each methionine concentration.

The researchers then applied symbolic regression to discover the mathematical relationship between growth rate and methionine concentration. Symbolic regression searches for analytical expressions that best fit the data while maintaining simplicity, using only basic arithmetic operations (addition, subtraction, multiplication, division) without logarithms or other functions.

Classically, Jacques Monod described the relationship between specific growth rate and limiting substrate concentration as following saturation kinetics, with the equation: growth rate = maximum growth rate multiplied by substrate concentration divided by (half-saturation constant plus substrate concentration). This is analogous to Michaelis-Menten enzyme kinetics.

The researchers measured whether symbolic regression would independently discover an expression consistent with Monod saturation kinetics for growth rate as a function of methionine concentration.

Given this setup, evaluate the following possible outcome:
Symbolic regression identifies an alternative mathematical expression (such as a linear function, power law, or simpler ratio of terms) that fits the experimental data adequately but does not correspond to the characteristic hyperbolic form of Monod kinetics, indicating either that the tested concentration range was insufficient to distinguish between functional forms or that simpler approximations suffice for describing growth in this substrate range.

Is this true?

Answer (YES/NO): NO